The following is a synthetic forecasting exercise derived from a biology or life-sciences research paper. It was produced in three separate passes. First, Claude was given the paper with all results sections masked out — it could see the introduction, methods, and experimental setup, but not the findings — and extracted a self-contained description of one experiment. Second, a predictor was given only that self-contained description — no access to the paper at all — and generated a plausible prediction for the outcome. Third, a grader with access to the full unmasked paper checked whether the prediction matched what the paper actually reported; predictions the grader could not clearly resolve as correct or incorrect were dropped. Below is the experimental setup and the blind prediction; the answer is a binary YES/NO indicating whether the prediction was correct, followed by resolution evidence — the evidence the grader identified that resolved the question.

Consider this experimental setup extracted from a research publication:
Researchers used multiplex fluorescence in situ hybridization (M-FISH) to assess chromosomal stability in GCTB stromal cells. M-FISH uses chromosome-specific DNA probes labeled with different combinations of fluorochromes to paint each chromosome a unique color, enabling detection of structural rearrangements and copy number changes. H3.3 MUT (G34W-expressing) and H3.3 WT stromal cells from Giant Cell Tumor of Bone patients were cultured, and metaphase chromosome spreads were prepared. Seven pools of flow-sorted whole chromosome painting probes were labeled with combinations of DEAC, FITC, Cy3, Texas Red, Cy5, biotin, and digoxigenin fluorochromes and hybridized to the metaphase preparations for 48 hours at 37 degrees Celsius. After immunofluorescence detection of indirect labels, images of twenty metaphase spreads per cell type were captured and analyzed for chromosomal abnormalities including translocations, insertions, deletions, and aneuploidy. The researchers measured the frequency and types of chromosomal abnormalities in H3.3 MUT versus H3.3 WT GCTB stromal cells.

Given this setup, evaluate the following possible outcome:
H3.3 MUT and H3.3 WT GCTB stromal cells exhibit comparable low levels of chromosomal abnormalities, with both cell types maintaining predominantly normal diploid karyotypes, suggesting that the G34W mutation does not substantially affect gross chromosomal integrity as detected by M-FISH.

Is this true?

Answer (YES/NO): NO